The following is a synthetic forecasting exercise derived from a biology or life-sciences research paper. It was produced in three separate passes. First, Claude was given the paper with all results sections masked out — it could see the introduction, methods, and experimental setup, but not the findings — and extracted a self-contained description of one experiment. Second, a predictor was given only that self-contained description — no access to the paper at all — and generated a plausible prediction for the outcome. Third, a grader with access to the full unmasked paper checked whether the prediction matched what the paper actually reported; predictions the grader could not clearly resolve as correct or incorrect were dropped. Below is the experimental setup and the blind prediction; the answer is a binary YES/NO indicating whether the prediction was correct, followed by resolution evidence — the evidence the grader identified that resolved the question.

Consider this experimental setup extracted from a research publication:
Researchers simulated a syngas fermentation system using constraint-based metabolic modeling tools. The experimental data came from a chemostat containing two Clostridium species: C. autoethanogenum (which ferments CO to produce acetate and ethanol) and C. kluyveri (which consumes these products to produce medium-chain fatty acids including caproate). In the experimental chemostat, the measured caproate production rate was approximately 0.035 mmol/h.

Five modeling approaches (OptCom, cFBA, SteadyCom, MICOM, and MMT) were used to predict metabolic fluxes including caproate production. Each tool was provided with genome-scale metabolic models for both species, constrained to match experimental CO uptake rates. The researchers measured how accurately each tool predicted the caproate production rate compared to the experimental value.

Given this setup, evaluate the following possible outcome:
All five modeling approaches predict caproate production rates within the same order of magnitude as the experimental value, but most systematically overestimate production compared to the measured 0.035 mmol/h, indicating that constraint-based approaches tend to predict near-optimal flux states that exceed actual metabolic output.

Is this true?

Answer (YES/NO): NO